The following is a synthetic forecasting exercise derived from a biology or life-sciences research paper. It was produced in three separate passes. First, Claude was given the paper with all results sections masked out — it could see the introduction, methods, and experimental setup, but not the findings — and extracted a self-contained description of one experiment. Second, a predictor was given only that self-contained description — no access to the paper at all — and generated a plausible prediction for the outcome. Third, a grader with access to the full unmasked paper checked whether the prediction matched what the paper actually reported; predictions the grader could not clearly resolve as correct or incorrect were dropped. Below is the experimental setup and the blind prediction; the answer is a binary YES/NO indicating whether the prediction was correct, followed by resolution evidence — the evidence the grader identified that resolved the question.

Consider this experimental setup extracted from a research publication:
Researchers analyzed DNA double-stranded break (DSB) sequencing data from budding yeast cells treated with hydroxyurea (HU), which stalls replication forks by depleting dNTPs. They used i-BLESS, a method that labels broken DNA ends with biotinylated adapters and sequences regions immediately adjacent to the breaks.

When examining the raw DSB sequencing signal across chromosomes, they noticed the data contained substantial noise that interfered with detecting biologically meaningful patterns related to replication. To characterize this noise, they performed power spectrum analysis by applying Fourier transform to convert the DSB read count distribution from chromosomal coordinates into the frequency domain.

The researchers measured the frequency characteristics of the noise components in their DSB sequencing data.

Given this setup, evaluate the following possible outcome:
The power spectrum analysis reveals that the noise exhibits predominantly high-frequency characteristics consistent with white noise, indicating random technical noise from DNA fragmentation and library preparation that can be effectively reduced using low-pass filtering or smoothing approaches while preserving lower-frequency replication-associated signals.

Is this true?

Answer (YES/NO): NO